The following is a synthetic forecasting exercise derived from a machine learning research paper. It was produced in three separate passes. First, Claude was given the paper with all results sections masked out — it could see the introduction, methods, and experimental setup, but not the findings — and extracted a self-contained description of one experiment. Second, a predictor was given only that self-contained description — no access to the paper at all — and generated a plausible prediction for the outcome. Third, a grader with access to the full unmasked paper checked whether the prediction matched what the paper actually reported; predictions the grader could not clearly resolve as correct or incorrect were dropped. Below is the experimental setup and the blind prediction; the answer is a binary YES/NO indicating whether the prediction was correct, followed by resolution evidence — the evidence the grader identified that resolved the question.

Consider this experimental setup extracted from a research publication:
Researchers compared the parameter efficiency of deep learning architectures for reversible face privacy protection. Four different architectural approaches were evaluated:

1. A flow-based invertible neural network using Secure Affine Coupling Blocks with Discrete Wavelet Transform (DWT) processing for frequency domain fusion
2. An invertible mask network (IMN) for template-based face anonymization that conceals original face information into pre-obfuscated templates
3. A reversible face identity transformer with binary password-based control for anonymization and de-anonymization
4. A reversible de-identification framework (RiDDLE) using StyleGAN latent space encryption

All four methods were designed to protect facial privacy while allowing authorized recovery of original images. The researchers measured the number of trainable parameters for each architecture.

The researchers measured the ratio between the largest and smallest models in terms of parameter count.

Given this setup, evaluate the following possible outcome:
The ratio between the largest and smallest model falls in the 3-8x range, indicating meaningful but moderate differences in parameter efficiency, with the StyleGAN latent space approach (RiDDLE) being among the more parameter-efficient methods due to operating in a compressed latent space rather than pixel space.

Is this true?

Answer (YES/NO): NO